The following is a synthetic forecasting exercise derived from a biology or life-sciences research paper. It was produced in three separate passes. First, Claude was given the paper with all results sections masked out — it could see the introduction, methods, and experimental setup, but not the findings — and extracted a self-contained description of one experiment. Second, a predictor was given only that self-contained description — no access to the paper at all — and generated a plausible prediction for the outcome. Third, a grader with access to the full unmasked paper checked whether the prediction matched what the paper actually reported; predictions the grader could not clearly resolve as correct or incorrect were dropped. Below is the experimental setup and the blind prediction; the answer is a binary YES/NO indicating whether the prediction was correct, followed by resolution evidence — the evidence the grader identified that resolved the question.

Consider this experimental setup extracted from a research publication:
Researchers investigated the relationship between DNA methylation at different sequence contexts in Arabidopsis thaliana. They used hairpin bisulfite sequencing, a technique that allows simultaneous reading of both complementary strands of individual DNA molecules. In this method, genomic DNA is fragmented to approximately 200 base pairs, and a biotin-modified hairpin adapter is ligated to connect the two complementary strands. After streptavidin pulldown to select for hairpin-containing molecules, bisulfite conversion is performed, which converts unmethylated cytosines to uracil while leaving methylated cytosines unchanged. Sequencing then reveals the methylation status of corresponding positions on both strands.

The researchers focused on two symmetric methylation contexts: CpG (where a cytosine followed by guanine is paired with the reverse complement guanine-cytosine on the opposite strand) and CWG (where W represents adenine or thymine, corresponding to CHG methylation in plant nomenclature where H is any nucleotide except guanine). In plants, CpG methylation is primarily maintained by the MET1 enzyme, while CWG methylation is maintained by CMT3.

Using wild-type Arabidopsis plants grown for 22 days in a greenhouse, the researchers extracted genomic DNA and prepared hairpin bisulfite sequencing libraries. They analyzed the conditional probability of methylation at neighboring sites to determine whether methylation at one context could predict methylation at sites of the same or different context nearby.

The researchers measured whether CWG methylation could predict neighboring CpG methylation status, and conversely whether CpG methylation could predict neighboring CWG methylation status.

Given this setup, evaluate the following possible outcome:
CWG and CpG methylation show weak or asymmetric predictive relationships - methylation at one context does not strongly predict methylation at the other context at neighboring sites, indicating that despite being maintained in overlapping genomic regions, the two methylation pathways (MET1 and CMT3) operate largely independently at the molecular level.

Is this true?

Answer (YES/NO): NO